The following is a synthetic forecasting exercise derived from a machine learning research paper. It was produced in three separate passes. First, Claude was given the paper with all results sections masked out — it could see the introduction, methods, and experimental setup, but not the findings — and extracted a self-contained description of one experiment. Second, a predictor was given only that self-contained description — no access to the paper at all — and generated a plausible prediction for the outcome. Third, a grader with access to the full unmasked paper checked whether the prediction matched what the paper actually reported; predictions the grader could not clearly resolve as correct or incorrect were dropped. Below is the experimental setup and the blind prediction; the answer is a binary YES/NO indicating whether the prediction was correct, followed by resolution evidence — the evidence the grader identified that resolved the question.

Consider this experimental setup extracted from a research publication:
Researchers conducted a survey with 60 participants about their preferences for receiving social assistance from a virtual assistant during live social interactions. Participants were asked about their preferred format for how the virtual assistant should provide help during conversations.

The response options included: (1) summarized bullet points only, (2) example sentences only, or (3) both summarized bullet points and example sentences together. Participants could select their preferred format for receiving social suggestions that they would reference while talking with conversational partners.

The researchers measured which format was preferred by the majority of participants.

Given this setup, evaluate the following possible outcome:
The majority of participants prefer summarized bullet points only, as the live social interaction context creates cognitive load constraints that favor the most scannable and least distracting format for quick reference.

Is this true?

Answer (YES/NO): NO